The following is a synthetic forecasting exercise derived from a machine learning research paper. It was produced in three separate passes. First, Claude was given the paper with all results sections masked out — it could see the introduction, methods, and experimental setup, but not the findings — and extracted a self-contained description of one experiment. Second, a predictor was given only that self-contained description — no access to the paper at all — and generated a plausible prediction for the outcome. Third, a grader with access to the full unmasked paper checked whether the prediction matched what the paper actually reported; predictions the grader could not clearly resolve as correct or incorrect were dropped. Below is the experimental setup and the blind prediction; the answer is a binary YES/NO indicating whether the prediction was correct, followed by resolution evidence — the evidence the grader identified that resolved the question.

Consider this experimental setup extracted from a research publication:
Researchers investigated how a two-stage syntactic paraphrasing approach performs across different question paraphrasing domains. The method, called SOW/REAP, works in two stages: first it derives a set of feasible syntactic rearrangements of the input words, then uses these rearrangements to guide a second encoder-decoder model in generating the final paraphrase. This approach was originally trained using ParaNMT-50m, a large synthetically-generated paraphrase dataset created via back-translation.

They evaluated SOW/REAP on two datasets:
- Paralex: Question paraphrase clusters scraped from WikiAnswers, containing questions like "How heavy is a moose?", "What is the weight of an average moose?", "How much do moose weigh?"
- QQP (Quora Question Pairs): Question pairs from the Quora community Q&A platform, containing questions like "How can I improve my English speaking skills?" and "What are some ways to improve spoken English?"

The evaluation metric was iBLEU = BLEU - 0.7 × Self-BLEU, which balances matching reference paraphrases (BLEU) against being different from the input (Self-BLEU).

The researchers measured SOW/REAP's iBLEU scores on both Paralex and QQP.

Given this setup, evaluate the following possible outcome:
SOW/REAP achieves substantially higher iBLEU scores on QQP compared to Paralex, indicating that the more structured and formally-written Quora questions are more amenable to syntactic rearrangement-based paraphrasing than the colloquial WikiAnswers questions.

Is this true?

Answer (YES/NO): NO